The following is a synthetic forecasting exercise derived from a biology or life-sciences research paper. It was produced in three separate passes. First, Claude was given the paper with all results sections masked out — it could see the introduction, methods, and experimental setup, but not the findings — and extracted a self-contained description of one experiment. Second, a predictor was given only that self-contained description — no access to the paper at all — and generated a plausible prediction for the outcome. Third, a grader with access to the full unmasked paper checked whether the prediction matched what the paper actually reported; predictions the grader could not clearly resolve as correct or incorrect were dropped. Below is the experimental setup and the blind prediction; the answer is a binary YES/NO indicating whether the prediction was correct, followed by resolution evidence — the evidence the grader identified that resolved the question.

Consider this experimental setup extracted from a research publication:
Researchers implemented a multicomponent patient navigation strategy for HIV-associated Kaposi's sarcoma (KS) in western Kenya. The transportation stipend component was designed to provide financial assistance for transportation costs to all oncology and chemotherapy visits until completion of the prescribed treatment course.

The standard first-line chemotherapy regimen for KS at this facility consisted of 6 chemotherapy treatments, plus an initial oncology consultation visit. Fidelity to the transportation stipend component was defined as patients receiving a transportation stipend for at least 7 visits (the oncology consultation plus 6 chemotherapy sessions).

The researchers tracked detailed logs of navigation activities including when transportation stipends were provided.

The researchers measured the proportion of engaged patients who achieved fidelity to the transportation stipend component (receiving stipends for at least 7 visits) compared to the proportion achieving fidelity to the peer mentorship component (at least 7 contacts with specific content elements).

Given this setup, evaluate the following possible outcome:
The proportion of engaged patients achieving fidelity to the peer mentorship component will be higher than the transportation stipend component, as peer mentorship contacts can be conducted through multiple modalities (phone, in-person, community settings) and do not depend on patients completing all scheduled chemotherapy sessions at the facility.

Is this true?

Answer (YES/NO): YES